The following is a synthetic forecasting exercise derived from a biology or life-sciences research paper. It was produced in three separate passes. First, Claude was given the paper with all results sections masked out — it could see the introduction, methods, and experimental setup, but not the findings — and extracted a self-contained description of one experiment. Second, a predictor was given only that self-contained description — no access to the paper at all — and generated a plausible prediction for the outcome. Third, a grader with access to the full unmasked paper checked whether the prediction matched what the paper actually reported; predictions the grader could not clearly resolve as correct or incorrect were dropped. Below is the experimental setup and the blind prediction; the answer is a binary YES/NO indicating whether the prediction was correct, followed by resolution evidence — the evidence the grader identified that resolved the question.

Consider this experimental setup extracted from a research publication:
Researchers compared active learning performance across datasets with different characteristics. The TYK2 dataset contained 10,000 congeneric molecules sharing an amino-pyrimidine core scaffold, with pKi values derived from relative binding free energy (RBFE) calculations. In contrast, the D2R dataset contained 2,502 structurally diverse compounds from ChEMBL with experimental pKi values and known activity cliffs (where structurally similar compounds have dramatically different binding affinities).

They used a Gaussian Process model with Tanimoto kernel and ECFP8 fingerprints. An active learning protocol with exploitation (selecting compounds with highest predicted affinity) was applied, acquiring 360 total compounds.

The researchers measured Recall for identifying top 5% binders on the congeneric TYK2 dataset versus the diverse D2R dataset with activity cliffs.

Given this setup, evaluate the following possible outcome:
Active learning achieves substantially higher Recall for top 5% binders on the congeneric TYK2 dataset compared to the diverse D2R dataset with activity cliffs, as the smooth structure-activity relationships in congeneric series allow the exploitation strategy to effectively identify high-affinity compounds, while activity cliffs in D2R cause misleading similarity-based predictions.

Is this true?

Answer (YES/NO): YES